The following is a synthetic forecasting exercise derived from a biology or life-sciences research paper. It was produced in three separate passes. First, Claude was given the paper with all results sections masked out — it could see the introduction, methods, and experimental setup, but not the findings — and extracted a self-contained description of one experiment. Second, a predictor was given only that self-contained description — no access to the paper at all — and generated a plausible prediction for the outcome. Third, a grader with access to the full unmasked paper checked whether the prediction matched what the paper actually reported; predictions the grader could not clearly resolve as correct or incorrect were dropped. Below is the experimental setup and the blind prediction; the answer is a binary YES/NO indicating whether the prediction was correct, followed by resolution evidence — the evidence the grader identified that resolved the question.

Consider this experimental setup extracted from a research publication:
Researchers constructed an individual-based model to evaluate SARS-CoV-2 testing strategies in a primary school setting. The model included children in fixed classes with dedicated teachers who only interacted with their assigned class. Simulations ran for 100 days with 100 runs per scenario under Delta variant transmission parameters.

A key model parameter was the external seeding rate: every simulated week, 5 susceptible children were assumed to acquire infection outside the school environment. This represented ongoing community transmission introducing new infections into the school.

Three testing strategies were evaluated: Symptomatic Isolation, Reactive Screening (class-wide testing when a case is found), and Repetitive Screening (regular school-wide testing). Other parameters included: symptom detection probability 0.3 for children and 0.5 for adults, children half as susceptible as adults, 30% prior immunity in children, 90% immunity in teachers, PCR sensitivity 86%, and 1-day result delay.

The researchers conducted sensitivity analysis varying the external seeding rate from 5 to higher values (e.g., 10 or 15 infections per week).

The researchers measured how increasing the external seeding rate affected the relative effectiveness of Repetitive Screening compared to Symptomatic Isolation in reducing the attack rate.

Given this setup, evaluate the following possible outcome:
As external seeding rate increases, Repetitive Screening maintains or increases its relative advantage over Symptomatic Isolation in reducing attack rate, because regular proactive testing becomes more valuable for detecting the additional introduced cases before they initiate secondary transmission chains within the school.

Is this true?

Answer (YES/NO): YES